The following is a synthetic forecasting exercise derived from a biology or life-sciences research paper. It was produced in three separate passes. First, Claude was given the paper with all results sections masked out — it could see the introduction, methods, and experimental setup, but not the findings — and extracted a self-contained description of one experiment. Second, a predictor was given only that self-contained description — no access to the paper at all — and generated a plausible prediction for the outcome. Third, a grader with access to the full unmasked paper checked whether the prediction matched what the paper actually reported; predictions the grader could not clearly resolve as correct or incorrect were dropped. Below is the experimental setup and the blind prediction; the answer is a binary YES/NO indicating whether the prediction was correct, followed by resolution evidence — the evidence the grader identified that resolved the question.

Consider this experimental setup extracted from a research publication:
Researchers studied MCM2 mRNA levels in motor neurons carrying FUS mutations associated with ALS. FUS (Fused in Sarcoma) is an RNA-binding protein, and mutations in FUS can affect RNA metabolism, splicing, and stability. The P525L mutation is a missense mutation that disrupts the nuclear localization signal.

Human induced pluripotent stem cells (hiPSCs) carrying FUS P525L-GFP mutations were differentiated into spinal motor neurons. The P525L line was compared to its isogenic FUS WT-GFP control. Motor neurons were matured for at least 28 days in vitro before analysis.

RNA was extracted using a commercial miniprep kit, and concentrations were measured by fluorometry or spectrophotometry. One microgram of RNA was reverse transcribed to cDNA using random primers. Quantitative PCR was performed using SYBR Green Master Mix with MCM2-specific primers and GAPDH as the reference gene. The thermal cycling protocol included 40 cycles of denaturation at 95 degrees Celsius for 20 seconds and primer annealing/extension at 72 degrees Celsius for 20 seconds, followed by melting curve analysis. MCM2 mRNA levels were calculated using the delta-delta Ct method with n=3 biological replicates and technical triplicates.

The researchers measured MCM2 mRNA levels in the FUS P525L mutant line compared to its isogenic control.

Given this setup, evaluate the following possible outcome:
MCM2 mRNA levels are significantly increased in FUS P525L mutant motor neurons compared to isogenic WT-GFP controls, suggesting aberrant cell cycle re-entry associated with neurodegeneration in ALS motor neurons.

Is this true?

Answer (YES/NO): NO